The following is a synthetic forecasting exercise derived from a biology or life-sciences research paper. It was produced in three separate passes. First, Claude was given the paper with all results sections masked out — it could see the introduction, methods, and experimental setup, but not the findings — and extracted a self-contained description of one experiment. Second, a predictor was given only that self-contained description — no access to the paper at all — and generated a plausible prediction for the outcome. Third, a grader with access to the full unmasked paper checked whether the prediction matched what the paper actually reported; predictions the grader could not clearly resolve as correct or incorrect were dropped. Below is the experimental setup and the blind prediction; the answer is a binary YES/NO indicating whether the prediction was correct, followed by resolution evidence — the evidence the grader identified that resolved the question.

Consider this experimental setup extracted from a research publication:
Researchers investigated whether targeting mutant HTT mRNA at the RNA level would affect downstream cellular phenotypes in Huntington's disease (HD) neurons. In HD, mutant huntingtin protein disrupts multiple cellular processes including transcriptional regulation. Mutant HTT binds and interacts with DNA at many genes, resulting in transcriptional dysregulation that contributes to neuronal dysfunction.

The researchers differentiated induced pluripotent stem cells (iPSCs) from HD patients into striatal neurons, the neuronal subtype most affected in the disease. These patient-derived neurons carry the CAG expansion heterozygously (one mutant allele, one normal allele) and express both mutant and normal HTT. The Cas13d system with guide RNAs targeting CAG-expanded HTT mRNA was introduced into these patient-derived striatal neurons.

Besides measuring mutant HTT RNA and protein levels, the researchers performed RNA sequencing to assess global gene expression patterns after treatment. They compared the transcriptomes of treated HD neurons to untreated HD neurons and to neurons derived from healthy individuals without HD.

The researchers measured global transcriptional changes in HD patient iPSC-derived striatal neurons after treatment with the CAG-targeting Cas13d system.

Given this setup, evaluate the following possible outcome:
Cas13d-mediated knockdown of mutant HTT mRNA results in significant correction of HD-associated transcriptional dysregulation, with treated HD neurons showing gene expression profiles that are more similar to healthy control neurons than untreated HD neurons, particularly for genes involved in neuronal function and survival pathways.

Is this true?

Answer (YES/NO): YES